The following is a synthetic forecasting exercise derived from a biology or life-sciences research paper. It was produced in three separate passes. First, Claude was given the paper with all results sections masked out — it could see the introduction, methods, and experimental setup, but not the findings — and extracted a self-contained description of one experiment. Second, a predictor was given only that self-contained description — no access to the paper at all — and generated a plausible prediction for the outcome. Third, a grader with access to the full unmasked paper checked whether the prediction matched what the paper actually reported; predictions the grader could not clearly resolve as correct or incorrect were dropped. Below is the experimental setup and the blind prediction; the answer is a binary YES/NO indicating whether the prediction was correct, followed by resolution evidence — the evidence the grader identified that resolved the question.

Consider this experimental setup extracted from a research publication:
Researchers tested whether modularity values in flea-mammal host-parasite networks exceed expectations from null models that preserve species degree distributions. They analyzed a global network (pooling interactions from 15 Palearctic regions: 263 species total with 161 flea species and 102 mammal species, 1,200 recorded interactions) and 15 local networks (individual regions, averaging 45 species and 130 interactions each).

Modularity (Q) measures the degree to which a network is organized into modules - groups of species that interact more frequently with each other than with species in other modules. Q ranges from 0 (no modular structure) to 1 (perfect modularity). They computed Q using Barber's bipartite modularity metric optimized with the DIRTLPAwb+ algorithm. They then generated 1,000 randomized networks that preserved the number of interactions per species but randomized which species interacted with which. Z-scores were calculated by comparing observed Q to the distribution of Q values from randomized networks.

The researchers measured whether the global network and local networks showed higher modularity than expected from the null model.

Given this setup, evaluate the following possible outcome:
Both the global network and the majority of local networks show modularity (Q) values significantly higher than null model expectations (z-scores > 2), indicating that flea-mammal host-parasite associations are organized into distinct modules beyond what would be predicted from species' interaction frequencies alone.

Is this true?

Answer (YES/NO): NO